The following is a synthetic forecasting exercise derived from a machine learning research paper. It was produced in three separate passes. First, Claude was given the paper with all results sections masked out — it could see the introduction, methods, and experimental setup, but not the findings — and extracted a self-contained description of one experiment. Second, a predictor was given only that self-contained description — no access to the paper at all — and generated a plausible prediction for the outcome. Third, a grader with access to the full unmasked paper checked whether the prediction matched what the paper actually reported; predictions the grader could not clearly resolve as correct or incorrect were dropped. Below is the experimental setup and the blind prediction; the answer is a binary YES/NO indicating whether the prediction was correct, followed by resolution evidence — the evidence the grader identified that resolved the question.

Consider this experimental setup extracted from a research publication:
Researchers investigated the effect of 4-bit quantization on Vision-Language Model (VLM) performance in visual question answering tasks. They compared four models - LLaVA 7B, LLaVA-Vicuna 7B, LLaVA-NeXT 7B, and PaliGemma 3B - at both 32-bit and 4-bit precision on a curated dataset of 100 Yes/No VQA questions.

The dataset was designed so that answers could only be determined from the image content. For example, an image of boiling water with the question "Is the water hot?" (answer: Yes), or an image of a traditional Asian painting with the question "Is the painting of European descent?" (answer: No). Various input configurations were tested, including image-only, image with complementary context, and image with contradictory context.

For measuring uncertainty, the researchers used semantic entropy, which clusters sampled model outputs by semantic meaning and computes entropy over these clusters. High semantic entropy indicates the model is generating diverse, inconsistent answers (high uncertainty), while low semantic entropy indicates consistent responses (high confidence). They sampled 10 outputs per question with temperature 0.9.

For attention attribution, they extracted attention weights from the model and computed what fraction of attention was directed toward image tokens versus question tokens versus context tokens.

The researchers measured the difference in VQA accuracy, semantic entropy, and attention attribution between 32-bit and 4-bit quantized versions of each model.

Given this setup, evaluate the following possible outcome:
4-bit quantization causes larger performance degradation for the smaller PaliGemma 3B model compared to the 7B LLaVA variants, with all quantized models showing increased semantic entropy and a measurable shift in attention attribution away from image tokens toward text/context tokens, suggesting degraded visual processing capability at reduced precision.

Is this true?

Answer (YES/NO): NO